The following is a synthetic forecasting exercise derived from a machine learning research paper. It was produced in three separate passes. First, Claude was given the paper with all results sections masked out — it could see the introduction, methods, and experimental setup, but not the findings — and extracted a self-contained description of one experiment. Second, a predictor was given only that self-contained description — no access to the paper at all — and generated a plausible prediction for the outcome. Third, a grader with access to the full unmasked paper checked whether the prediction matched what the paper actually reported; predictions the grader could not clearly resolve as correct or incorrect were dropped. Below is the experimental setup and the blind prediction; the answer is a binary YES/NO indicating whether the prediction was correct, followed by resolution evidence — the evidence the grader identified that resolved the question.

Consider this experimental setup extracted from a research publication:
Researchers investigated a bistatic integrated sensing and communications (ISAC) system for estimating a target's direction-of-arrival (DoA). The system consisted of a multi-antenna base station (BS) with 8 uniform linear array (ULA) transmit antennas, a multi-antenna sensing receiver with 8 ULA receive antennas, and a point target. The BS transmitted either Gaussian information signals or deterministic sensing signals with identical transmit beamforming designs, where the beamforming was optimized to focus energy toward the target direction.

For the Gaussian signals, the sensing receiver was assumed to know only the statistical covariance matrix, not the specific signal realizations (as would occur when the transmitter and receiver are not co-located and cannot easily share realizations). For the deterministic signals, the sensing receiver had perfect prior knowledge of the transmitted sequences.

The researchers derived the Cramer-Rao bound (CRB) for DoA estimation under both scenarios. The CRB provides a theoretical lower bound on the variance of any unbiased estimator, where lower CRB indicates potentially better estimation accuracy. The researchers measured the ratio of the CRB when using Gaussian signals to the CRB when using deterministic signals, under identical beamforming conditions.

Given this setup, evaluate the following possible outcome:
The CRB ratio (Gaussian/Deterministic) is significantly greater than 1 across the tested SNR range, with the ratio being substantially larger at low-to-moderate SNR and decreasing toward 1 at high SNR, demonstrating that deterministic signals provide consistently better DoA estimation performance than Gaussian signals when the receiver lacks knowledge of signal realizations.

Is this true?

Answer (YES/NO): YES